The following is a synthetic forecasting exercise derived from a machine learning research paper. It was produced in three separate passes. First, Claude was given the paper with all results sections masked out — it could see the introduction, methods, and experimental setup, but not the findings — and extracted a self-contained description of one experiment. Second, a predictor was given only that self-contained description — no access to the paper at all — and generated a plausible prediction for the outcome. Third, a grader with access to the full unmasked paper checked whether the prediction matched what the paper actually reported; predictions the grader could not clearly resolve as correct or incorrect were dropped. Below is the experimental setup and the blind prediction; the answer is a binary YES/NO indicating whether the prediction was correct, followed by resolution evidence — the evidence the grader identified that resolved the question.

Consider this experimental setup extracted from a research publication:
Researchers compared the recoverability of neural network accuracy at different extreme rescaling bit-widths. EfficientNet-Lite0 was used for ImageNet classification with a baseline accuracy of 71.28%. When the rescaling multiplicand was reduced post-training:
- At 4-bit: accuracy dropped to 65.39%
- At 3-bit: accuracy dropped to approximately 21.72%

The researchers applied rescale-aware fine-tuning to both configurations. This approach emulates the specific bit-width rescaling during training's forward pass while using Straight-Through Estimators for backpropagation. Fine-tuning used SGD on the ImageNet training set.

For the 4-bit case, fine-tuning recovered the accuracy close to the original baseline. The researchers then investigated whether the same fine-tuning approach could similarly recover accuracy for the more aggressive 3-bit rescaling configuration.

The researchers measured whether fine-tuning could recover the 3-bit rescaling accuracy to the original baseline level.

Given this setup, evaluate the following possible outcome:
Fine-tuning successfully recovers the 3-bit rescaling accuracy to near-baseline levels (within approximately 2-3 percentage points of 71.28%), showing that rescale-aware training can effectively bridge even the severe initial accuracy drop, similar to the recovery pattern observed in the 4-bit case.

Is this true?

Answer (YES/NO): NO